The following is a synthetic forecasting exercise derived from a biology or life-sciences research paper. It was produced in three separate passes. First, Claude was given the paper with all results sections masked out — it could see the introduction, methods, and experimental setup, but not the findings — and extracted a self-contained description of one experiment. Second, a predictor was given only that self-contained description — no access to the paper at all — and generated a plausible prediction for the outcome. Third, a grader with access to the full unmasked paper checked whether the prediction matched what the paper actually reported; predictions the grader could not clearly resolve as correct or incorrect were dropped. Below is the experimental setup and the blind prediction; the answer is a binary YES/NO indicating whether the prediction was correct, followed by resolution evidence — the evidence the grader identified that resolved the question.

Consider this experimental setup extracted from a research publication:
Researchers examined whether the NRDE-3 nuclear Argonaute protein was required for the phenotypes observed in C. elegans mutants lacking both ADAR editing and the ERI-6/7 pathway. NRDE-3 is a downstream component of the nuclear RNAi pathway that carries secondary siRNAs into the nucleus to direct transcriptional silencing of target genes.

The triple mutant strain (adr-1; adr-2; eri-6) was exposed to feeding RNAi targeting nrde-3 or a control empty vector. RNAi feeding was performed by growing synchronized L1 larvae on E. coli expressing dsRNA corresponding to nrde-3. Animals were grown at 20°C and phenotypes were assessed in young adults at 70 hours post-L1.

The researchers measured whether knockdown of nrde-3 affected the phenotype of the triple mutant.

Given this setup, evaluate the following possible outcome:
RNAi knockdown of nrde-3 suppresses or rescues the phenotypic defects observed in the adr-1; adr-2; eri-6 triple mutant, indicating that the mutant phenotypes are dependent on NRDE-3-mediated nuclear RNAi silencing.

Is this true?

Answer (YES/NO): YES